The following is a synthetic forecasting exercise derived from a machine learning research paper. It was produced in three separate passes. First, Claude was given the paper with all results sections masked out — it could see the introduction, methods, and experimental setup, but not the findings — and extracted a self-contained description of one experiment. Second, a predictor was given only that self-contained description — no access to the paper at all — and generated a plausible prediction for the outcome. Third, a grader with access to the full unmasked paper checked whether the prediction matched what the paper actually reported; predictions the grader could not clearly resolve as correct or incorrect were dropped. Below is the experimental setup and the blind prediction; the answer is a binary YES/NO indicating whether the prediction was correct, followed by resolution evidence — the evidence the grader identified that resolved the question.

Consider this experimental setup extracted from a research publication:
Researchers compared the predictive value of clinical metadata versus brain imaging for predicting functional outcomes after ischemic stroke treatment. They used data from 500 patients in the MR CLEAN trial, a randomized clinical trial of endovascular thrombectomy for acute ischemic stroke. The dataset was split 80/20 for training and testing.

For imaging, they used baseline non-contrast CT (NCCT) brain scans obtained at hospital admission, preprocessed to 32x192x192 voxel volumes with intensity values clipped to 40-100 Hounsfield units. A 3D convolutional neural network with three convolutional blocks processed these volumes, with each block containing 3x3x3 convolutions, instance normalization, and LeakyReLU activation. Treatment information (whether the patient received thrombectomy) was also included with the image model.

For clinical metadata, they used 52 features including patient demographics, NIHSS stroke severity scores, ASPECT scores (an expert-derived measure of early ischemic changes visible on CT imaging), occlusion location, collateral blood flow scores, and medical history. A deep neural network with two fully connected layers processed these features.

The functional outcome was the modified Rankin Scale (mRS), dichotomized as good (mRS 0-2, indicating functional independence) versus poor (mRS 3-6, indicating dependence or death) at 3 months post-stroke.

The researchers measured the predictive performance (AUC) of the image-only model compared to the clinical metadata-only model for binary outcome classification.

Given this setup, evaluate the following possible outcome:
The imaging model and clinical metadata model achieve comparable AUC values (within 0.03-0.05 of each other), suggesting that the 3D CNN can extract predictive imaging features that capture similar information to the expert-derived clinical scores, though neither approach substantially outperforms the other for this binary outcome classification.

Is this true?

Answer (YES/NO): YES